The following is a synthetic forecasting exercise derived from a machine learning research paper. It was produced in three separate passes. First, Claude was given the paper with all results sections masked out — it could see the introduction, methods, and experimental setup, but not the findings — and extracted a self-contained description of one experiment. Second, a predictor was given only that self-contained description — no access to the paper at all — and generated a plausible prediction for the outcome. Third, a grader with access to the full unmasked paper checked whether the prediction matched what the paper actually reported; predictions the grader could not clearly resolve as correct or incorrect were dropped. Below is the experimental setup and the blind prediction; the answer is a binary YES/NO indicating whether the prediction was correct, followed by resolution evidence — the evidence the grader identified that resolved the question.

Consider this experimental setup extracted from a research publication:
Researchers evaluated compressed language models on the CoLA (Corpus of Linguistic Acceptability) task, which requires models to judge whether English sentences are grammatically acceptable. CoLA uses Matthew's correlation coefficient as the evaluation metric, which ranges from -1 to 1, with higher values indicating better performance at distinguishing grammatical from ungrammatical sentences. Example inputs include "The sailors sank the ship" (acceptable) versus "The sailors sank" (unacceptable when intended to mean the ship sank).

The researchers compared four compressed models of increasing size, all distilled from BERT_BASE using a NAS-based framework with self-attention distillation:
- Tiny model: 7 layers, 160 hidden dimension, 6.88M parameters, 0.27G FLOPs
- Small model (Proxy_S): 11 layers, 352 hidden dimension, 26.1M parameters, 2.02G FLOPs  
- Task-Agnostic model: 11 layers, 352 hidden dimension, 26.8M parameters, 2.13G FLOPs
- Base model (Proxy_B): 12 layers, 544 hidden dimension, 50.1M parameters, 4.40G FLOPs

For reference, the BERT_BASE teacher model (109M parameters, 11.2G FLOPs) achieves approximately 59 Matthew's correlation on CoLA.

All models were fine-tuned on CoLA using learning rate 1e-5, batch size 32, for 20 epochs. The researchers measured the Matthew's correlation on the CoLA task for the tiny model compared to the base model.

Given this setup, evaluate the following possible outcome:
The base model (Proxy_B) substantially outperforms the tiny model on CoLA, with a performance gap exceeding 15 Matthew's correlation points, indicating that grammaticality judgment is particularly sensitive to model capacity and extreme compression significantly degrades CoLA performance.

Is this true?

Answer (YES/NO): YES